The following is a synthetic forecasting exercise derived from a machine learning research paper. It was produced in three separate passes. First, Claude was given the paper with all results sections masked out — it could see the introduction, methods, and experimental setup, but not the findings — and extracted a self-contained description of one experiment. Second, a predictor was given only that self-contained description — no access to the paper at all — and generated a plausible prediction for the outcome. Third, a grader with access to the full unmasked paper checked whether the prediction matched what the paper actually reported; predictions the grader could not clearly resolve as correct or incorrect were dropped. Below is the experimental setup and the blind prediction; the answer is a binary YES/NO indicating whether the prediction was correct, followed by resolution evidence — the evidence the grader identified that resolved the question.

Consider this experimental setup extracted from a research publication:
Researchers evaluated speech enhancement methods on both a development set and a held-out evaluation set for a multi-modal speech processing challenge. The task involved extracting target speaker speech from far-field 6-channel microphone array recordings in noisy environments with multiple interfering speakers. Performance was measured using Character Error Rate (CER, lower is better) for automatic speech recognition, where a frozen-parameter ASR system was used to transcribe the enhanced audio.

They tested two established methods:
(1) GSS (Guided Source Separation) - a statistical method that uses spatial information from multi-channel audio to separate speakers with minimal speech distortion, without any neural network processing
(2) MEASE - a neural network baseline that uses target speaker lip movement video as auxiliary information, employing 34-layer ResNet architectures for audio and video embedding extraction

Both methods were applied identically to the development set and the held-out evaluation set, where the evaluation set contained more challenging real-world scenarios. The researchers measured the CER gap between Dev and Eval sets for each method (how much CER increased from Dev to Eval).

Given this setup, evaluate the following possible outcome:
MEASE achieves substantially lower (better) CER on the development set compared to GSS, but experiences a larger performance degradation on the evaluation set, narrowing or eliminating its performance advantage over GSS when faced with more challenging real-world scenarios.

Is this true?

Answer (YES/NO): NO